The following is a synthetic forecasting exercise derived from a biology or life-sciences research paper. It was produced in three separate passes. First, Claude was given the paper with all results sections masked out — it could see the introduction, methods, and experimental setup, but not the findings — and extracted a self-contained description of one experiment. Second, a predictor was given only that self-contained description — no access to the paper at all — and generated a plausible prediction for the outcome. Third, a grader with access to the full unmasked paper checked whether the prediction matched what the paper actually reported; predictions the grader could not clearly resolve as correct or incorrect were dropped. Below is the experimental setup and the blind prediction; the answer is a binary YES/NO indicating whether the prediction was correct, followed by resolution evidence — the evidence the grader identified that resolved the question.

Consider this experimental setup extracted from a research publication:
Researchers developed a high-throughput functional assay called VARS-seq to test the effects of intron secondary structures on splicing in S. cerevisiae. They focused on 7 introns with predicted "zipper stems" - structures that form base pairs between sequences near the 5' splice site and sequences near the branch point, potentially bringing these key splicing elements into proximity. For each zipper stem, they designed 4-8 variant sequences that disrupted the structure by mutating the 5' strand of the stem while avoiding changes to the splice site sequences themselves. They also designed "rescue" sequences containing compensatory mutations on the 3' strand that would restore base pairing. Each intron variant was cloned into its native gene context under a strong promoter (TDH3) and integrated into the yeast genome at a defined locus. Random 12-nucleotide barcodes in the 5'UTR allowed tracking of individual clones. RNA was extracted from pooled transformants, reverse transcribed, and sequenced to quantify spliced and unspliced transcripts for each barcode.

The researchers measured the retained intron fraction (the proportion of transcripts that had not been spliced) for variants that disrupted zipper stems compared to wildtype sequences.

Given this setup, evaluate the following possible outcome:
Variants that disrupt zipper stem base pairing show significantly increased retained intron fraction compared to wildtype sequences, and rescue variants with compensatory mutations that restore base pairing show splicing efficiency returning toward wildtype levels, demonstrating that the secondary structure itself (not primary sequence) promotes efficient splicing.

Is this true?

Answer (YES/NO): NO